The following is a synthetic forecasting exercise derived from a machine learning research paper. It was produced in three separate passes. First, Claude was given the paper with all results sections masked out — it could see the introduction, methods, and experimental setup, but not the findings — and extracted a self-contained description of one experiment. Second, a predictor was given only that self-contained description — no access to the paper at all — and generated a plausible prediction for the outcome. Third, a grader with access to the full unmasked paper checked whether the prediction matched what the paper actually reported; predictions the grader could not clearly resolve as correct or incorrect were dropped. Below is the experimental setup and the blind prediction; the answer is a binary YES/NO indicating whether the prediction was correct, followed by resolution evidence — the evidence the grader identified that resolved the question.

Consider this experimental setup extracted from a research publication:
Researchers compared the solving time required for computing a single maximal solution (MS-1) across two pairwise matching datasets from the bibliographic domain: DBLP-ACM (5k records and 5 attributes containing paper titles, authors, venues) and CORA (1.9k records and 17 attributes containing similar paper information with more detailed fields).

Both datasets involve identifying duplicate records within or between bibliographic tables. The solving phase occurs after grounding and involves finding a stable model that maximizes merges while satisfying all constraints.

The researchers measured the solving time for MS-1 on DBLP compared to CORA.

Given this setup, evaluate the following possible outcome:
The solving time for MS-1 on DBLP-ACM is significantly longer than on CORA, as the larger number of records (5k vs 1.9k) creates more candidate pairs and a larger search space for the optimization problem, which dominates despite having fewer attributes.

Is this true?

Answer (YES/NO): NO